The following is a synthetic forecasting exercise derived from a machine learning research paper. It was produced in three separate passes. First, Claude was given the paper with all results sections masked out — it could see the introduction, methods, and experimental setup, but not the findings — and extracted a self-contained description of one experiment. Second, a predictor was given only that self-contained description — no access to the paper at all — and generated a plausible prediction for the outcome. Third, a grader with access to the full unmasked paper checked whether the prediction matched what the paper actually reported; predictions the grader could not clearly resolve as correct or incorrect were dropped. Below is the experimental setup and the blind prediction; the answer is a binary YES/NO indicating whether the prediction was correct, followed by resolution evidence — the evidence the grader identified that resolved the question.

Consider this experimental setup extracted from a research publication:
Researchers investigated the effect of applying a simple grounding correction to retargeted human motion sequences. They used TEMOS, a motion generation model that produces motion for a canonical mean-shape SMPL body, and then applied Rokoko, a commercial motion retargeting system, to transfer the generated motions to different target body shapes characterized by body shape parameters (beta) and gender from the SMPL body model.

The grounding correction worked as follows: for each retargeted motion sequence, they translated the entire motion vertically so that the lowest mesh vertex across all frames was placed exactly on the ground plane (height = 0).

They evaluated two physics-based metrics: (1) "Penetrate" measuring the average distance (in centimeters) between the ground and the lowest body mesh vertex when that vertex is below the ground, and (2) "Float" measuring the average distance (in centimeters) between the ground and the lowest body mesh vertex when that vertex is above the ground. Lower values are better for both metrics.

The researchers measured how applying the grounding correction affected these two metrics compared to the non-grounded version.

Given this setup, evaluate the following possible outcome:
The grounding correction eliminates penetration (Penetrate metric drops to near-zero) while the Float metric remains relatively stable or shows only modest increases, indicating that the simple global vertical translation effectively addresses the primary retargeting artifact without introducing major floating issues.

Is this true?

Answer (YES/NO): NO